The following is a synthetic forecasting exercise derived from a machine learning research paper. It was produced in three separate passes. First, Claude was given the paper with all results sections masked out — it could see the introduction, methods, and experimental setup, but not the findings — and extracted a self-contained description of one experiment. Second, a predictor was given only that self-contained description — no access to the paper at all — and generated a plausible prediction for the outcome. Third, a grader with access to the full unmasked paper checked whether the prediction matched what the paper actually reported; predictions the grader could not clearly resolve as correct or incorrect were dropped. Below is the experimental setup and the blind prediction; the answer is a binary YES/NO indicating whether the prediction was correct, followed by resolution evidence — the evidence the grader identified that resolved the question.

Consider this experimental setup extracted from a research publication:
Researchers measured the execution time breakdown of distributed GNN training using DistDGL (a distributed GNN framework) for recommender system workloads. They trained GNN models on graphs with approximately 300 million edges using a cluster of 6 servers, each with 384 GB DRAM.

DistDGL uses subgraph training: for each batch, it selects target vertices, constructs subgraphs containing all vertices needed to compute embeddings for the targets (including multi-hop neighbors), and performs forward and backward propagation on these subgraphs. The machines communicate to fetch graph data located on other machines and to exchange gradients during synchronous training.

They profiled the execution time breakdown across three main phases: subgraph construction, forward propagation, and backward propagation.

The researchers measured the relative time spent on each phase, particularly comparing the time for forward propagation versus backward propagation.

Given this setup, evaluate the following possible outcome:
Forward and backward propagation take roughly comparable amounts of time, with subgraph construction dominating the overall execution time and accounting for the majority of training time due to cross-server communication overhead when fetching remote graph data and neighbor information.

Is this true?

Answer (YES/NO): NO